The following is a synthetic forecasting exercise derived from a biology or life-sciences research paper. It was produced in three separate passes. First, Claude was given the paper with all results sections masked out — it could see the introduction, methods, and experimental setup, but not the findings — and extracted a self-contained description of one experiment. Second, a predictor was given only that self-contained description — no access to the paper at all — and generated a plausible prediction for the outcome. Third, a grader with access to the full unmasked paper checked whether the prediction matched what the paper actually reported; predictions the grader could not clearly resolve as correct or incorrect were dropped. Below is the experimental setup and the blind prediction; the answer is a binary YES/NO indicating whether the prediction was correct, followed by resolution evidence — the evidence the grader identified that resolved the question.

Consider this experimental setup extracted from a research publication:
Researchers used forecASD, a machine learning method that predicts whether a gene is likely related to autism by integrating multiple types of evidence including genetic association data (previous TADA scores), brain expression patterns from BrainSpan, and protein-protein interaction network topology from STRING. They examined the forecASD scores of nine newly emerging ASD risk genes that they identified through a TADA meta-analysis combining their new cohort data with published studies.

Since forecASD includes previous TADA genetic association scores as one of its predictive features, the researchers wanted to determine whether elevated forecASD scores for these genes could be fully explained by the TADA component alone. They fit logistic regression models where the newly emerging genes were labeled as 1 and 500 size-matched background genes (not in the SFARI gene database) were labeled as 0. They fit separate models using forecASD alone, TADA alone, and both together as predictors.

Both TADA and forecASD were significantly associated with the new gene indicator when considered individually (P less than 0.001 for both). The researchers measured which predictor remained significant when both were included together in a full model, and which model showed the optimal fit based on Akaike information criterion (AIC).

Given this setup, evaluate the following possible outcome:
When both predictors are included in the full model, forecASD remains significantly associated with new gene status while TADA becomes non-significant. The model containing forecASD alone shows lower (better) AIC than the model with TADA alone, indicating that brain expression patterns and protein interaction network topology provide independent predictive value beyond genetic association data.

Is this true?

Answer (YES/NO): YES